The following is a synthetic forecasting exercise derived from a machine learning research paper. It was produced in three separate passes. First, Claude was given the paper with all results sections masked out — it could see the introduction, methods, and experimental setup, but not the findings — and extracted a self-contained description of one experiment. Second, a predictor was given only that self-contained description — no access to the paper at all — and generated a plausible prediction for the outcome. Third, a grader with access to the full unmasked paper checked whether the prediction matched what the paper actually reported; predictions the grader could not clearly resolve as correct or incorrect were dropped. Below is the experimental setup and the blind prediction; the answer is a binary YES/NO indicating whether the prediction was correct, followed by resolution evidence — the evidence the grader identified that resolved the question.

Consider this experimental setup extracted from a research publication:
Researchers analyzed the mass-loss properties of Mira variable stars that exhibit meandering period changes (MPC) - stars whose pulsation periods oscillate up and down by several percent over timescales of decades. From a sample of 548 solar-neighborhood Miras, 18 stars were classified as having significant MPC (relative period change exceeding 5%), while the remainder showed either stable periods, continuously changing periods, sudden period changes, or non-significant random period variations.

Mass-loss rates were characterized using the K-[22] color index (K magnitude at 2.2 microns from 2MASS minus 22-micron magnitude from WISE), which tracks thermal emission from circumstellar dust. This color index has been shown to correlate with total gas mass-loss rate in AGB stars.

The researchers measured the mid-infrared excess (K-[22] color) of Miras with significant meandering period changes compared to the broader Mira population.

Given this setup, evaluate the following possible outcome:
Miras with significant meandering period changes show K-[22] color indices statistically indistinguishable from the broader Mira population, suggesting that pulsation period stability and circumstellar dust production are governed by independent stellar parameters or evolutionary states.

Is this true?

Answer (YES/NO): NO